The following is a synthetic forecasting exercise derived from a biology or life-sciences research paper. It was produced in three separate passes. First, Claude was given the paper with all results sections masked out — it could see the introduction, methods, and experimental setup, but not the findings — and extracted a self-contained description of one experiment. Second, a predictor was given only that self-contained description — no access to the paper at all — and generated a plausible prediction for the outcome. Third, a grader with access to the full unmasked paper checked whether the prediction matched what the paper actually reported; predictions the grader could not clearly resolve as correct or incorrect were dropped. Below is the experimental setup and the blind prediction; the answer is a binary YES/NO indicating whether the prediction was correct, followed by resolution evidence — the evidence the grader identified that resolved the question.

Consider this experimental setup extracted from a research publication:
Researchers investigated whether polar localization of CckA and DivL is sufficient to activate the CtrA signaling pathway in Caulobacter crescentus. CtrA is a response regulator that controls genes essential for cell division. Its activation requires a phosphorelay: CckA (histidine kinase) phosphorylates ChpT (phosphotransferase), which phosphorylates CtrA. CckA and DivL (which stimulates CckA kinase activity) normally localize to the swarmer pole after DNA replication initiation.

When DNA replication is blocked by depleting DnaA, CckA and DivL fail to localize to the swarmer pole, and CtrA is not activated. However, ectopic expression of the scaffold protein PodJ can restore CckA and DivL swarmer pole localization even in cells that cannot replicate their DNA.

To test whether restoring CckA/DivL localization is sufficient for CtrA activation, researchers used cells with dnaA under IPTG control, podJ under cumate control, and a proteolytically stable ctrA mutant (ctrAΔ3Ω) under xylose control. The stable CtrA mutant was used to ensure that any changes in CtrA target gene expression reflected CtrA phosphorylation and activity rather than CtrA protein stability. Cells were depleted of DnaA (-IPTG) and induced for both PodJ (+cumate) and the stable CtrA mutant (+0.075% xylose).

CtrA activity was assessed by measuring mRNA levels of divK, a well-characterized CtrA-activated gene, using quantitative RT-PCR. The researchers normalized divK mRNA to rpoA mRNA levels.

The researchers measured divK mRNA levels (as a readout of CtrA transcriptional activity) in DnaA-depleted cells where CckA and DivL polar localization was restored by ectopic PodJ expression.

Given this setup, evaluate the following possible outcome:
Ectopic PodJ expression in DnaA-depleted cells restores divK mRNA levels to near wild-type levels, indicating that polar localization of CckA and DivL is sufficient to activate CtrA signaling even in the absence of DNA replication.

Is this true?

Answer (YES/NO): NO